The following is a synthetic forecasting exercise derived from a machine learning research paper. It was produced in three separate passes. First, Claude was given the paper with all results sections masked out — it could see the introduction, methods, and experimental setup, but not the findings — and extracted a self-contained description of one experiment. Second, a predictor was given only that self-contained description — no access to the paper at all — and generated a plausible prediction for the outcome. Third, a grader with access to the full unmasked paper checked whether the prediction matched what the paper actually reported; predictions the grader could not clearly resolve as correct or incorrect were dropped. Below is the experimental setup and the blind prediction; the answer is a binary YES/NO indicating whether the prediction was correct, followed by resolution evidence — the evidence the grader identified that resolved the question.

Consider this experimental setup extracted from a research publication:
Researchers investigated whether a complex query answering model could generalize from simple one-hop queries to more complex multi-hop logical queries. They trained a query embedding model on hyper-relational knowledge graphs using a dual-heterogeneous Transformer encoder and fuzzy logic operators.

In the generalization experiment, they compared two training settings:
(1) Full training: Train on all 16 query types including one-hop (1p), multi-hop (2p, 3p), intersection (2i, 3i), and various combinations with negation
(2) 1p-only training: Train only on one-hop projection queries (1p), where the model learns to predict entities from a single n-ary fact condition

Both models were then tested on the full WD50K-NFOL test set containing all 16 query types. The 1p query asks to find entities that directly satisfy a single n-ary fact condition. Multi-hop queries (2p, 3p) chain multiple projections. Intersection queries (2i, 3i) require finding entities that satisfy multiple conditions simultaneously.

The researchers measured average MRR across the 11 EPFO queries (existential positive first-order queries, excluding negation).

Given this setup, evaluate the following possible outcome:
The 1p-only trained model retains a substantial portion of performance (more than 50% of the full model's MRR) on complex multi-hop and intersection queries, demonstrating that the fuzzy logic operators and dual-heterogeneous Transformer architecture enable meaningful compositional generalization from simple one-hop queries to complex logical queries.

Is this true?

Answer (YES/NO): YES